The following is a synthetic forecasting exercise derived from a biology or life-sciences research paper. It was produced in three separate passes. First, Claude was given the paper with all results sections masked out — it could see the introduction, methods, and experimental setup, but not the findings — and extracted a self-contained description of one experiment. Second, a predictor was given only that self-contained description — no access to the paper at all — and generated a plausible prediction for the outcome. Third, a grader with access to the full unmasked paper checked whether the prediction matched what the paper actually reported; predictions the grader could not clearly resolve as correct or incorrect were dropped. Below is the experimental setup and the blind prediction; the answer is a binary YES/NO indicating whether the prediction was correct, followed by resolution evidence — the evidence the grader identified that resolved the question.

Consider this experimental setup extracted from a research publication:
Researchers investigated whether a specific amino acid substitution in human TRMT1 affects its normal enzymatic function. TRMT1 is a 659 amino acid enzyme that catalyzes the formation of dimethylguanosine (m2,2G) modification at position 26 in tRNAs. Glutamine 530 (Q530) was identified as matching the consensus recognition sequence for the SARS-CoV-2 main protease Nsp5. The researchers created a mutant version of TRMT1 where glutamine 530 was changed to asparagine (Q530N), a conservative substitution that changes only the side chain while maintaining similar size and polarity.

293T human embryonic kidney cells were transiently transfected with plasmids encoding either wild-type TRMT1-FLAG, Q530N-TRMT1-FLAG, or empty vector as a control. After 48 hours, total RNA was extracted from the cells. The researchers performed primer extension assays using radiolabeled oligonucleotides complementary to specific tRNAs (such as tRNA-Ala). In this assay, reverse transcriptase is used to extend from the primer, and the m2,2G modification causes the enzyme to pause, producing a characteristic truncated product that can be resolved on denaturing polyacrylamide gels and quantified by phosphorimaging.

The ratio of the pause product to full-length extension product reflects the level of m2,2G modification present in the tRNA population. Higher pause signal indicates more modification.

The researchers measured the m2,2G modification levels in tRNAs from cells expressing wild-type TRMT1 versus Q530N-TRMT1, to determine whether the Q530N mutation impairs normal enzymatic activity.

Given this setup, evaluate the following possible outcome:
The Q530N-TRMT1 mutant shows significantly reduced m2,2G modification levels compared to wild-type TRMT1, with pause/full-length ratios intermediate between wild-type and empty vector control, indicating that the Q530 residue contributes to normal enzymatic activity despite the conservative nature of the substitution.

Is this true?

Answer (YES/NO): NO